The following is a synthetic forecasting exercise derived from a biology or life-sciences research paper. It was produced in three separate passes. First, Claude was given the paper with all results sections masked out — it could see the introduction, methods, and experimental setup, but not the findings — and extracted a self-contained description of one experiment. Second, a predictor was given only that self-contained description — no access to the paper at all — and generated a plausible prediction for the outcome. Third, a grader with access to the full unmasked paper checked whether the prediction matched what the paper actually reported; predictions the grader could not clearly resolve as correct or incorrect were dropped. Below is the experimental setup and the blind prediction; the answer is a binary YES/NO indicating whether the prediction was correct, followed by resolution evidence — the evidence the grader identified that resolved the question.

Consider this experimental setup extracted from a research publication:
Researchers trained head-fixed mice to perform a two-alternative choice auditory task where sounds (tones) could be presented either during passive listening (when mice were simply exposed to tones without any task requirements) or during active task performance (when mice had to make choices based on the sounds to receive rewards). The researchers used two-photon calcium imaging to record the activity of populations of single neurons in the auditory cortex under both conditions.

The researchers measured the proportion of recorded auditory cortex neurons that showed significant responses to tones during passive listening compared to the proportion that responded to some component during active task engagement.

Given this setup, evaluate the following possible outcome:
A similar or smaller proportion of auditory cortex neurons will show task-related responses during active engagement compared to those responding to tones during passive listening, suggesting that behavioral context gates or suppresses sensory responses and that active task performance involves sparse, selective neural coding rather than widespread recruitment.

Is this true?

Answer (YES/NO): NO